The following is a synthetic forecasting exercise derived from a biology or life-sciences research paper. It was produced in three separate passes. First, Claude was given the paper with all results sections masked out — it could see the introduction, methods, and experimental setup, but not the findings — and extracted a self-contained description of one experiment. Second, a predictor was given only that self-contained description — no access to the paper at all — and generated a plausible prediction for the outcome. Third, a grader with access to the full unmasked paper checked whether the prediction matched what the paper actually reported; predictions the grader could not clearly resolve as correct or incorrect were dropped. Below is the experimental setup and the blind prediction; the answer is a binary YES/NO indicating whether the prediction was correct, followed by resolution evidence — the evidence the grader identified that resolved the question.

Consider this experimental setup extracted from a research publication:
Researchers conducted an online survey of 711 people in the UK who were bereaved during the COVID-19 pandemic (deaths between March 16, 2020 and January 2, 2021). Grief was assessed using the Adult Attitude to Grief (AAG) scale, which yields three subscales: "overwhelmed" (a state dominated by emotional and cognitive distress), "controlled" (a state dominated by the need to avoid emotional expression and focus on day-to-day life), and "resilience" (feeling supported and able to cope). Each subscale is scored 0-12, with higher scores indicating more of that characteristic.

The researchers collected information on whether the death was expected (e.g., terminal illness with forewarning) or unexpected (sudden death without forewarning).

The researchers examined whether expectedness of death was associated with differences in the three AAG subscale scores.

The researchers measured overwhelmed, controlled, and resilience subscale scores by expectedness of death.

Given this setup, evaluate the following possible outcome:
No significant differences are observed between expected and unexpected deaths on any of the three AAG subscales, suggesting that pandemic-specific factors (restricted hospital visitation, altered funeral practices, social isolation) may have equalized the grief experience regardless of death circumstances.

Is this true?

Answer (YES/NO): NO